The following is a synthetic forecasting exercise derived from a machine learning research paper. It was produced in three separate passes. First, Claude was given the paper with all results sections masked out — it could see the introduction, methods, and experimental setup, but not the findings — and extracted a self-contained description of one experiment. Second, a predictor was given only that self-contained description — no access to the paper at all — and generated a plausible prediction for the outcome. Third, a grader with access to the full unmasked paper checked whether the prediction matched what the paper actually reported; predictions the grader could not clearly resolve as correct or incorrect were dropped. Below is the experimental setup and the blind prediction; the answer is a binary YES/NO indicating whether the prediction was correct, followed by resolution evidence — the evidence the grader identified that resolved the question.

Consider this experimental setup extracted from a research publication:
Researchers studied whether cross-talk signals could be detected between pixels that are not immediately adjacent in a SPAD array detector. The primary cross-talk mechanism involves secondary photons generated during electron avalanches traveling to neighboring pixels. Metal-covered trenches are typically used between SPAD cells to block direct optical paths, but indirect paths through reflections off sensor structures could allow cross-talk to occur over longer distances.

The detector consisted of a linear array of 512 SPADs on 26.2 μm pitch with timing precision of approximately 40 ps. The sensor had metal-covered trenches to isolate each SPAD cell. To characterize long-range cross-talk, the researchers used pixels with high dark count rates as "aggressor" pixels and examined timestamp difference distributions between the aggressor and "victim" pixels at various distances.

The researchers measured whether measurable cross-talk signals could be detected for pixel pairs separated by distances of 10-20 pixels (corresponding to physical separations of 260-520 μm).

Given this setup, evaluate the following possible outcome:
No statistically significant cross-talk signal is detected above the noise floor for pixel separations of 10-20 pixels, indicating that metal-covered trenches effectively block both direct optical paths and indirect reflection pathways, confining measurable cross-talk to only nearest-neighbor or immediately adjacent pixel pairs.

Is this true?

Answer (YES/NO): NO